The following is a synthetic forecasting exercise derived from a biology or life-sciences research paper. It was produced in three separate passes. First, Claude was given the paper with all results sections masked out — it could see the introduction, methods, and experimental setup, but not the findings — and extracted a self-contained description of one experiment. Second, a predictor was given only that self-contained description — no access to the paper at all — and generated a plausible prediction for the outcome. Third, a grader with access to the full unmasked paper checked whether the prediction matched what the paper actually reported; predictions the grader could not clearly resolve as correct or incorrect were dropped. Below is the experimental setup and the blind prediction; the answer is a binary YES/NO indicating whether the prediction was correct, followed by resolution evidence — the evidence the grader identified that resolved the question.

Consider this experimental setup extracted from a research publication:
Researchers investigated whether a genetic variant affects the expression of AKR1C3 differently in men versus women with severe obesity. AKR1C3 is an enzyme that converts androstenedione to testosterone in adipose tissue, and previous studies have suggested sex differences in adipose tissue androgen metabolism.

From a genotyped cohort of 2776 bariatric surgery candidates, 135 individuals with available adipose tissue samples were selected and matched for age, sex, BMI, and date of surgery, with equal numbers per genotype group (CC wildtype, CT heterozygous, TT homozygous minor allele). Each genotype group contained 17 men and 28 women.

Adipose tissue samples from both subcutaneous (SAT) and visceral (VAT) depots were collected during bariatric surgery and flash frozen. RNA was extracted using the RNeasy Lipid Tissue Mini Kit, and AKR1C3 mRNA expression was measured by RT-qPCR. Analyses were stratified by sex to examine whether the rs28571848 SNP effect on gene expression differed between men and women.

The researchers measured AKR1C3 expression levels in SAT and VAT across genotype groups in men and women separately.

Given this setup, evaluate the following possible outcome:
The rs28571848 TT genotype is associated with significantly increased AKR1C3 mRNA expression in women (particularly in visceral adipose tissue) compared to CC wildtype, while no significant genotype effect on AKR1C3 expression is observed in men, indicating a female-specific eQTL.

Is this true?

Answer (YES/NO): NO